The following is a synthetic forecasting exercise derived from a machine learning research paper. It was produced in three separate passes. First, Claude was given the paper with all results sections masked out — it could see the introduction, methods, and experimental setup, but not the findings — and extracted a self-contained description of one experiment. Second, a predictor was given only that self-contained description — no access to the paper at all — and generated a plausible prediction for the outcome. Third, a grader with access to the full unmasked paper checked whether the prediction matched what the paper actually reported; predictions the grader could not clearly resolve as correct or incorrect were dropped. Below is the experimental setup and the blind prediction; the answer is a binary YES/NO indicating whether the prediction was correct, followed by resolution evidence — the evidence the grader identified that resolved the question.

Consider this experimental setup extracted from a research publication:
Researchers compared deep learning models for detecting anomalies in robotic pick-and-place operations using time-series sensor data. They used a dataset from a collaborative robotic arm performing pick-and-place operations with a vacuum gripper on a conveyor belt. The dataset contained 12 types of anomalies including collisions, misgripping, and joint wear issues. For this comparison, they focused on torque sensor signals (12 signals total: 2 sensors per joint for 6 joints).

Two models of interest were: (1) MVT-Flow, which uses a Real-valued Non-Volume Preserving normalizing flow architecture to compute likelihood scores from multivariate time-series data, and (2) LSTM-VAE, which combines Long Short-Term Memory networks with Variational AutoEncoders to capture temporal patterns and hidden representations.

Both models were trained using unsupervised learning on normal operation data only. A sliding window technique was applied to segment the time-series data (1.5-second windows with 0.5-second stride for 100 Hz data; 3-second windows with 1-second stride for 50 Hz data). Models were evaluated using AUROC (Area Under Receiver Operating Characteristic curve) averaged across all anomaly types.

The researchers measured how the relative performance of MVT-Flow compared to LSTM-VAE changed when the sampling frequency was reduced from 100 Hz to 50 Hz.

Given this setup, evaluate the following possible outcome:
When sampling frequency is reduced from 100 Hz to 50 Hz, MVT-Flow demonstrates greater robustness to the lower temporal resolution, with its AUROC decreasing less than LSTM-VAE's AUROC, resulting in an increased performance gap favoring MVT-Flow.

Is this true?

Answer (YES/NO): NO